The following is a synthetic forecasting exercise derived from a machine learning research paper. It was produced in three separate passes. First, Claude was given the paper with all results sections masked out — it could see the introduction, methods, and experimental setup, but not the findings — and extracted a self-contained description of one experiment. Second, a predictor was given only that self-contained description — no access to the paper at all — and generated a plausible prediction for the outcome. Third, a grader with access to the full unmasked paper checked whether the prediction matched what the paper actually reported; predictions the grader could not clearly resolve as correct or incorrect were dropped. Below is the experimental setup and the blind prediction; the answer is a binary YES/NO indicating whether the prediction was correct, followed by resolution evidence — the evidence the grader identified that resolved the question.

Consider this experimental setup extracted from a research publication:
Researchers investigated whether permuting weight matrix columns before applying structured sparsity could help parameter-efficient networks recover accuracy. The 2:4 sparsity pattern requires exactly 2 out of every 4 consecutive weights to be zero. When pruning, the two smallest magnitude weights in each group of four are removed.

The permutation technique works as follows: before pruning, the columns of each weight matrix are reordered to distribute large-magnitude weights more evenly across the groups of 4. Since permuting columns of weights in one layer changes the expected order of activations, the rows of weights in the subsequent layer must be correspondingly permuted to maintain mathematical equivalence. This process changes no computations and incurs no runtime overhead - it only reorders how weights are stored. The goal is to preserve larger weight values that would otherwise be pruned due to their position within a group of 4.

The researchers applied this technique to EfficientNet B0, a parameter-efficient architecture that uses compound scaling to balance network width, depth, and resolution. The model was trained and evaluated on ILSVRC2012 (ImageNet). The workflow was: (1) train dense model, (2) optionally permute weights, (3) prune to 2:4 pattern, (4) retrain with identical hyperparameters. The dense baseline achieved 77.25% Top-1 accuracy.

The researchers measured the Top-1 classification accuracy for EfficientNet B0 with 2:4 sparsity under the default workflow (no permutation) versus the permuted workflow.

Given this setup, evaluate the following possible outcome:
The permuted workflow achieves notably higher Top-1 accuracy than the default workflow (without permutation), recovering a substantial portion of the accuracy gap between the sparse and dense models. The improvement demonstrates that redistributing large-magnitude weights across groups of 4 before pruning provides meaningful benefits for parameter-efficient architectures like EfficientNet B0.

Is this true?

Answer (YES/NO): YES